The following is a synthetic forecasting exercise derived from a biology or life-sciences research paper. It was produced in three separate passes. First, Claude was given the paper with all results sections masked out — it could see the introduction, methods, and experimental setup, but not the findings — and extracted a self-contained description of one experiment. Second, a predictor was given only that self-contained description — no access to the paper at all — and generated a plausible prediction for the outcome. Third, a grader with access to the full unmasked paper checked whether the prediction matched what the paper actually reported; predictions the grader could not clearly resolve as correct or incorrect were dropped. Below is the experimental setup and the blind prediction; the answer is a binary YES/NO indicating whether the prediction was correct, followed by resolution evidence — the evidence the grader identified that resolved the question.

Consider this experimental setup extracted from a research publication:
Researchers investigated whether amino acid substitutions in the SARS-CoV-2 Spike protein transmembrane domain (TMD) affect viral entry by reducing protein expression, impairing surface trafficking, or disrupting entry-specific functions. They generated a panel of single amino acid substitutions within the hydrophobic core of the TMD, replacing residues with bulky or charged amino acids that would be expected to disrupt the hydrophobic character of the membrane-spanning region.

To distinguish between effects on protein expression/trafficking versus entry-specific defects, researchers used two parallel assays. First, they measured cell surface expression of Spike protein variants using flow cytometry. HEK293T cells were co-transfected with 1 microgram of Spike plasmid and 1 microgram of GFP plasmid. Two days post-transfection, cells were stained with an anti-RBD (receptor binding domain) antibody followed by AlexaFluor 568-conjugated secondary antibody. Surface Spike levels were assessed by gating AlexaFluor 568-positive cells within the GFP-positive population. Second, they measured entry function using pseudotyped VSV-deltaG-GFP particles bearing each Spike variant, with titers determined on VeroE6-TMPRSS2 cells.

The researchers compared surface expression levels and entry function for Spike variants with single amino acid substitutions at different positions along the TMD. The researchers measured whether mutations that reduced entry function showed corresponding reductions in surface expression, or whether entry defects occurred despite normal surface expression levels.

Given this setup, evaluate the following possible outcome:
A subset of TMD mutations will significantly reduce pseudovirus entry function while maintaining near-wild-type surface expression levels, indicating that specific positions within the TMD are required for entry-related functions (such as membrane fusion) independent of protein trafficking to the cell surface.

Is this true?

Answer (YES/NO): YES